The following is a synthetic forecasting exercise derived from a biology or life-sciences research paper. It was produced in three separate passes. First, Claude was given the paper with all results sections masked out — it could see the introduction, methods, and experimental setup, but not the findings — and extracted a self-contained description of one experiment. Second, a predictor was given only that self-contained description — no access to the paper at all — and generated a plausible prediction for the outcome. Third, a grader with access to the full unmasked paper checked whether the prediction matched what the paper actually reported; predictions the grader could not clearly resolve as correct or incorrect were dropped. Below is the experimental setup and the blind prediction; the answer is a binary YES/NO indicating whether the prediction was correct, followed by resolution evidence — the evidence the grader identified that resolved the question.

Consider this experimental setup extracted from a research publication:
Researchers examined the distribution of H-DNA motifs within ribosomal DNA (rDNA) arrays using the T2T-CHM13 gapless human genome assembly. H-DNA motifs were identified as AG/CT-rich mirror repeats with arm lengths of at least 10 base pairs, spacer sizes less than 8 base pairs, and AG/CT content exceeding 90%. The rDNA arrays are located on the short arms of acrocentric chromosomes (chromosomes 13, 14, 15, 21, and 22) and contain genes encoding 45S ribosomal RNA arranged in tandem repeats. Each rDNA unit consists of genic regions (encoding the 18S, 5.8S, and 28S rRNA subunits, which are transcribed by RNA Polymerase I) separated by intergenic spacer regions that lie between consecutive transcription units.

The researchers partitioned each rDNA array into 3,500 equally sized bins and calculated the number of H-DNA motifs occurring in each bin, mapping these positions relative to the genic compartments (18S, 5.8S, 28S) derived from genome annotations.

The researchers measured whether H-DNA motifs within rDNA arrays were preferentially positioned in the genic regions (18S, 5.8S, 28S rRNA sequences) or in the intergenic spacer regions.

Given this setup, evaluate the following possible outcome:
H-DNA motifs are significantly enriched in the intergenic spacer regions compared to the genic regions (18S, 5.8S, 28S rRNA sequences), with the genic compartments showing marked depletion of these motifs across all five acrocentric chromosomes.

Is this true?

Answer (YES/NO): YES